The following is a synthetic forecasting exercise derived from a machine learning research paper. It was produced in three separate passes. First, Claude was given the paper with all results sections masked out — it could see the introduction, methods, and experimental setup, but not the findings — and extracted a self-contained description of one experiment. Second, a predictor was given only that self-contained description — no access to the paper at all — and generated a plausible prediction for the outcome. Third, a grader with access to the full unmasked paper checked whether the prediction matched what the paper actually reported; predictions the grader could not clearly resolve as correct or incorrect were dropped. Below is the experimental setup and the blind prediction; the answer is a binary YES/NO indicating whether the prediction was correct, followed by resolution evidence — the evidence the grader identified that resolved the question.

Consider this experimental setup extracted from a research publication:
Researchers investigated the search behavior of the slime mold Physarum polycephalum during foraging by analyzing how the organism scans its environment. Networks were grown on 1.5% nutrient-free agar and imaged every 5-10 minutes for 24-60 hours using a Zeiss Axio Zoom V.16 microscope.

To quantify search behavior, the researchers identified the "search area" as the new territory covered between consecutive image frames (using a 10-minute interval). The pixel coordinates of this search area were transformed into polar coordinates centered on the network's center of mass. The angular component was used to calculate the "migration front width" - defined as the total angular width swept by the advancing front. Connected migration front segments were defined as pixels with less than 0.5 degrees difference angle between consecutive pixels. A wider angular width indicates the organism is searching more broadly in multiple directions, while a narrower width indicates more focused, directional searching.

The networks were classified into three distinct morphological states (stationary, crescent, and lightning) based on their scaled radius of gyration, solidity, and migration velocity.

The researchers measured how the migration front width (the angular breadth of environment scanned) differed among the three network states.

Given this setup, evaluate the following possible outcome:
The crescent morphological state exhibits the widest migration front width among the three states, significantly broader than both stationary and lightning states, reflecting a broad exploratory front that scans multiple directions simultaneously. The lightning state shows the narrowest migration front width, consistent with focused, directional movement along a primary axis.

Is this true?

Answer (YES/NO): NO